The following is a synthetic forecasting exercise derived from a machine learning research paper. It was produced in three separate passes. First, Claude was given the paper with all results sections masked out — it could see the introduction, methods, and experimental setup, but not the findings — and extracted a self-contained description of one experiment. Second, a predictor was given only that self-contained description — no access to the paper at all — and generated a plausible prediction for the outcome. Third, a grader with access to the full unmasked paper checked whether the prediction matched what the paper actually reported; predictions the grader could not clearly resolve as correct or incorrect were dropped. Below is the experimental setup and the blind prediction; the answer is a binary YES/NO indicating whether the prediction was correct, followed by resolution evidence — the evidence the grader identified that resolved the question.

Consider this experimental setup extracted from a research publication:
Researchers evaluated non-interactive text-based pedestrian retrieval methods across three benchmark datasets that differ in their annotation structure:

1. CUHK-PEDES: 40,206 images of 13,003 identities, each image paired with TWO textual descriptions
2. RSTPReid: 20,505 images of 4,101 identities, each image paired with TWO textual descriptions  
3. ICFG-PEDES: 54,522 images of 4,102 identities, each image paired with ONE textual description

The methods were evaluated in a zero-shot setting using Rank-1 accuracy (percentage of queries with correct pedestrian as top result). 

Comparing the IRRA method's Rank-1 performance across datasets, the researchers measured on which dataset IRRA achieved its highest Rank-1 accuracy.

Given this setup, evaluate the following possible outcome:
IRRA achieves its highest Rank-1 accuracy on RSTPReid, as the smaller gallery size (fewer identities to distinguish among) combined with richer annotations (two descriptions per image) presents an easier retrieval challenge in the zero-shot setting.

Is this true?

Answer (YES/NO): NO